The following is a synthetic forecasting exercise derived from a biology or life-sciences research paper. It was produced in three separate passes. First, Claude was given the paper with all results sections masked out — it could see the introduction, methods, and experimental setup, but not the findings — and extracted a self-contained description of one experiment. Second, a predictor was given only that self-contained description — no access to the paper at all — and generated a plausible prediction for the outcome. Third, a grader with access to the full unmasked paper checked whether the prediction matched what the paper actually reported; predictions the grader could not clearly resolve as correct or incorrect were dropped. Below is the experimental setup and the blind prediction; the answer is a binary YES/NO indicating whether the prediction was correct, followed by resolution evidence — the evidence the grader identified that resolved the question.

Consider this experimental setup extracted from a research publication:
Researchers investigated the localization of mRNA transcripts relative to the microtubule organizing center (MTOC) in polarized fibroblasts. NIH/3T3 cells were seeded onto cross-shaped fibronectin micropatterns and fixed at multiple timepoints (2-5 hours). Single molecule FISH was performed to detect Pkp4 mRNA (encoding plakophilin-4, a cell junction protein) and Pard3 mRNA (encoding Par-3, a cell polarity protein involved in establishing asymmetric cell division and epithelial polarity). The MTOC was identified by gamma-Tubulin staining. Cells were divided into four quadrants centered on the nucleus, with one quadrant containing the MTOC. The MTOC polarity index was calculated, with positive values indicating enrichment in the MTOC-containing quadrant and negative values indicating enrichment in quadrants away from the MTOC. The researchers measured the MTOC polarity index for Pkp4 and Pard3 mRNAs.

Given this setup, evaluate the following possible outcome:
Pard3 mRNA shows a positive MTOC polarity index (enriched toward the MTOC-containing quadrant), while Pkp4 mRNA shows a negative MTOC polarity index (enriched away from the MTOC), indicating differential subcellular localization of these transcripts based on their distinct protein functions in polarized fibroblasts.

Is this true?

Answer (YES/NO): NO